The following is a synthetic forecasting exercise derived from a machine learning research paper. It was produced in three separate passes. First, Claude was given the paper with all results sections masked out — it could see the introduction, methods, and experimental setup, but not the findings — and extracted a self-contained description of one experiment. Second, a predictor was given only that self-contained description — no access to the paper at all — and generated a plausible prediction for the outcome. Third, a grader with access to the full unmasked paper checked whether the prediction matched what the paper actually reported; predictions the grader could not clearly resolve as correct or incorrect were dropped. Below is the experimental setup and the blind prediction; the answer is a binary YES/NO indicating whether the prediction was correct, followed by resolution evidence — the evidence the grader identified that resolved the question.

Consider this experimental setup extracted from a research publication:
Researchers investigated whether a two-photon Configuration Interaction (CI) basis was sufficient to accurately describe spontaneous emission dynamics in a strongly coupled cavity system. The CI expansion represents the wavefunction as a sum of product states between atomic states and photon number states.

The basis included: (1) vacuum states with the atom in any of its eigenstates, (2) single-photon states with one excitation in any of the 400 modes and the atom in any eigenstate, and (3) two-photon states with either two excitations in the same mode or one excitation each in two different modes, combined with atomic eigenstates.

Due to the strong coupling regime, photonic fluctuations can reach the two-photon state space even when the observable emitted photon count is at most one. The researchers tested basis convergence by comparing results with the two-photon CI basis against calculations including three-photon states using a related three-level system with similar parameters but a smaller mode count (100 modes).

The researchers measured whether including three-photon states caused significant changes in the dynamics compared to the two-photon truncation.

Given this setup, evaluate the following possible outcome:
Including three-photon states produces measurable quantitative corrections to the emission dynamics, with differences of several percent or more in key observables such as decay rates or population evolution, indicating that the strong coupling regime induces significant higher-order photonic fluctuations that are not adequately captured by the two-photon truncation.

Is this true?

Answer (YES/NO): NO